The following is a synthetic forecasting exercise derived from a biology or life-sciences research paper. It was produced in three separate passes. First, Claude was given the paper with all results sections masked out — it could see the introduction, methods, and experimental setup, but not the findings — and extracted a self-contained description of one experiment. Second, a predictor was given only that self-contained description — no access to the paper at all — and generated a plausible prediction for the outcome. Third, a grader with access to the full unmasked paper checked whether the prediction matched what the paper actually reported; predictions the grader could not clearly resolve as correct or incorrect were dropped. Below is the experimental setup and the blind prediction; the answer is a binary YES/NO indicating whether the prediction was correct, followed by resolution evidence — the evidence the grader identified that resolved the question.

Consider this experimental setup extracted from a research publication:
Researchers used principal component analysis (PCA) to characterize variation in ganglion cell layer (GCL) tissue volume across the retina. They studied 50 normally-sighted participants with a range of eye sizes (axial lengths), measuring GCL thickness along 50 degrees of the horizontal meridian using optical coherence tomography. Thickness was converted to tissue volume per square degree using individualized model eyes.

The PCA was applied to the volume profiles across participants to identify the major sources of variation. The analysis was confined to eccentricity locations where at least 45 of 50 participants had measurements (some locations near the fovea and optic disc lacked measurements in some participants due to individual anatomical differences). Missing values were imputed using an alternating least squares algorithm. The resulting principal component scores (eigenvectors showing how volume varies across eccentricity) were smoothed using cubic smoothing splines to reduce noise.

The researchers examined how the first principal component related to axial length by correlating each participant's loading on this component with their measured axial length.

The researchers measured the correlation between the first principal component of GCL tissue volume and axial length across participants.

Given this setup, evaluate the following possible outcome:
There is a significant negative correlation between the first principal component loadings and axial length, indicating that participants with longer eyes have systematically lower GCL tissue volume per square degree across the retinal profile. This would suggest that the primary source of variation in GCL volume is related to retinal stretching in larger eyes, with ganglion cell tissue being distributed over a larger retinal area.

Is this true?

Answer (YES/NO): NO